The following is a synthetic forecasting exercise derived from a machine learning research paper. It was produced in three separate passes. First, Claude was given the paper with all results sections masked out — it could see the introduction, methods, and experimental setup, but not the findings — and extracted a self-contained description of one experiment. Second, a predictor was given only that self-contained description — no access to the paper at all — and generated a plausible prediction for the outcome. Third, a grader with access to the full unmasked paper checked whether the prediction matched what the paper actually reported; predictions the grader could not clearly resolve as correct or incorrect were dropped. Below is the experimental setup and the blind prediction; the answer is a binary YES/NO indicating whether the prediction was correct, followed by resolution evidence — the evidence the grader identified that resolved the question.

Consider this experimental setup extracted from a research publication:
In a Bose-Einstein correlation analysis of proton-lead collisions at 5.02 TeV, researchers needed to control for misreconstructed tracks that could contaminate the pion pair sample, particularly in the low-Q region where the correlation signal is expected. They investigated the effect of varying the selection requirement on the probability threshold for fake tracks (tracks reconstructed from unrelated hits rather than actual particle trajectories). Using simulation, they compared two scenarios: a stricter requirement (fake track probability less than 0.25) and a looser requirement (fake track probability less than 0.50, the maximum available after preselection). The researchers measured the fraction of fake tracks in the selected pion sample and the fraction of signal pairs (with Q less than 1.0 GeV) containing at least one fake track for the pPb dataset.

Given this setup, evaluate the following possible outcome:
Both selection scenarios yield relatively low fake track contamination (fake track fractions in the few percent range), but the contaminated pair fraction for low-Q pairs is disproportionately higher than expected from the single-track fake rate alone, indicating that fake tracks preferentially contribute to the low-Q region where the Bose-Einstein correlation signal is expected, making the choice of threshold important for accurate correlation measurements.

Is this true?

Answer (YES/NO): NO